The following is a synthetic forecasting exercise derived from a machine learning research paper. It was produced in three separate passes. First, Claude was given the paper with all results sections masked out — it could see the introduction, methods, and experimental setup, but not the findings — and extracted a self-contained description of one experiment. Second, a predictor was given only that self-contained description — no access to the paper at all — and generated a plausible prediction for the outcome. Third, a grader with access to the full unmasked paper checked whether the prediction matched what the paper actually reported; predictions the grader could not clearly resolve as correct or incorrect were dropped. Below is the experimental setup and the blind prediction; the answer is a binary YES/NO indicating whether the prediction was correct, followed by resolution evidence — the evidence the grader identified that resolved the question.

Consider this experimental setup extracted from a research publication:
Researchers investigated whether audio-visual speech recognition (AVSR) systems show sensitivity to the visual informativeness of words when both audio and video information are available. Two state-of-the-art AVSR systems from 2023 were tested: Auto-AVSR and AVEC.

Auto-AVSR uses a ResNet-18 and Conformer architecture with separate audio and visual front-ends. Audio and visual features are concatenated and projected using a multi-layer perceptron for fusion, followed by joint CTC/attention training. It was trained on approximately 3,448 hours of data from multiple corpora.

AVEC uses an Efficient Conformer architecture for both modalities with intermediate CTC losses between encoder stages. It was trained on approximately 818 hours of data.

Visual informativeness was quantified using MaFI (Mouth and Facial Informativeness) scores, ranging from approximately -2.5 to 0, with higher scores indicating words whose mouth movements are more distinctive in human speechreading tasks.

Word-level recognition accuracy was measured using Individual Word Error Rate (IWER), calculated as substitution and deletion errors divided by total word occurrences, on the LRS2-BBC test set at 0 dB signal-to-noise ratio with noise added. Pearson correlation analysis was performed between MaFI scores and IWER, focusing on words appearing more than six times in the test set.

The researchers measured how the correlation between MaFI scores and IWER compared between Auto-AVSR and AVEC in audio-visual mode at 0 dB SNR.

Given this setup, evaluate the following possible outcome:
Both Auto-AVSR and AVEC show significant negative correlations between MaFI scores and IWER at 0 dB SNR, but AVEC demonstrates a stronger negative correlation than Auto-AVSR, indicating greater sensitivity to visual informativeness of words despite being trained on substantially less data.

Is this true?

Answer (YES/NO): NO